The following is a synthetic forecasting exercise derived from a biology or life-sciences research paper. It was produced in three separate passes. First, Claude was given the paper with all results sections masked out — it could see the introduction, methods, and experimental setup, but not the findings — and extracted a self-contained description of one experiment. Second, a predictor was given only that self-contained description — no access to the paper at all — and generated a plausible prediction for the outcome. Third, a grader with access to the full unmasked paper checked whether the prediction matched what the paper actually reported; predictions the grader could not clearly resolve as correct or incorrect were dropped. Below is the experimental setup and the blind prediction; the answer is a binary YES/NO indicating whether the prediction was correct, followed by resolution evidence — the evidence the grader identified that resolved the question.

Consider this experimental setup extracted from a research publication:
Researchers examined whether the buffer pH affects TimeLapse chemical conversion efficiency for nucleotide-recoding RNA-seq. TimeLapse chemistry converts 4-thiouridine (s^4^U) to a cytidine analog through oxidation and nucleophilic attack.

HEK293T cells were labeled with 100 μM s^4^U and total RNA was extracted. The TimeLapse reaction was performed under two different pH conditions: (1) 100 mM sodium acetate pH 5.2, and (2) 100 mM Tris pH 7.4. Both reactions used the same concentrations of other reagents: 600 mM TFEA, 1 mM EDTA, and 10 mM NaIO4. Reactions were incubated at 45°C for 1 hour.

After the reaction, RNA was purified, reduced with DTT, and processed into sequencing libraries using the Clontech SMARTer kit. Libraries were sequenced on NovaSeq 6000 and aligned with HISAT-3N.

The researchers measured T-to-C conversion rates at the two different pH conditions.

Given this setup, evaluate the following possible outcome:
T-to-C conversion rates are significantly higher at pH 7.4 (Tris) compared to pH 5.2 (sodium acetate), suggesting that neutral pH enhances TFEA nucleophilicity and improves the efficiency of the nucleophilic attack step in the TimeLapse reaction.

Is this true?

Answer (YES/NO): NO